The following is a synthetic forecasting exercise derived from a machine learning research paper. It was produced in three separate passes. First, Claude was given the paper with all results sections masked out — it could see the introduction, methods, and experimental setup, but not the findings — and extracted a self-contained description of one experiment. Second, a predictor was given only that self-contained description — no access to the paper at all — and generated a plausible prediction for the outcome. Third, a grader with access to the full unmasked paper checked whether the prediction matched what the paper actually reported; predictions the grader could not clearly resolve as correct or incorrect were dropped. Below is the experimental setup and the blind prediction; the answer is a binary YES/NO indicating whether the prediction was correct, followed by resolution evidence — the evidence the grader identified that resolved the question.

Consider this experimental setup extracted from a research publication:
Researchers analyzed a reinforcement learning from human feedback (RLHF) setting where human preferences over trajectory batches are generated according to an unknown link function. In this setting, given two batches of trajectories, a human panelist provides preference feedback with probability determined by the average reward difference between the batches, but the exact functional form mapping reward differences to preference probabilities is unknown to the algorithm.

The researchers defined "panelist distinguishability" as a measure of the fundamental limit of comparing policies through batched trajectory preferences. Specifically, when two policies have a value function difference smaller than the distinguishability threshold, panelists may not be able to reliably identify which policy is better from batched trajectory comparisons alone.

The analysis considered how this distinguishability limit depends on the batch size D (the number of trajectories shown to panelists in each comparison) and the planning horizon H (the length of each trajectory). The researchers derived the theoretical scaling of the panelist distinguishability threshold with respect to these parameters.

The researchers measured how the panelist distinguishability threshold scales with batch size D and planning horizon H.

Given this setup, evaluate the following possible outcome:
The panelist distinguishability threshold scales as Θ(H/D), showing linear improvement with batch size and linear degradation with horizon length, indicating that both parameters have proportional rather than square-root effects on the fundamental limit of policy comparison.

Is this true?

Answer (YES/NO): NO